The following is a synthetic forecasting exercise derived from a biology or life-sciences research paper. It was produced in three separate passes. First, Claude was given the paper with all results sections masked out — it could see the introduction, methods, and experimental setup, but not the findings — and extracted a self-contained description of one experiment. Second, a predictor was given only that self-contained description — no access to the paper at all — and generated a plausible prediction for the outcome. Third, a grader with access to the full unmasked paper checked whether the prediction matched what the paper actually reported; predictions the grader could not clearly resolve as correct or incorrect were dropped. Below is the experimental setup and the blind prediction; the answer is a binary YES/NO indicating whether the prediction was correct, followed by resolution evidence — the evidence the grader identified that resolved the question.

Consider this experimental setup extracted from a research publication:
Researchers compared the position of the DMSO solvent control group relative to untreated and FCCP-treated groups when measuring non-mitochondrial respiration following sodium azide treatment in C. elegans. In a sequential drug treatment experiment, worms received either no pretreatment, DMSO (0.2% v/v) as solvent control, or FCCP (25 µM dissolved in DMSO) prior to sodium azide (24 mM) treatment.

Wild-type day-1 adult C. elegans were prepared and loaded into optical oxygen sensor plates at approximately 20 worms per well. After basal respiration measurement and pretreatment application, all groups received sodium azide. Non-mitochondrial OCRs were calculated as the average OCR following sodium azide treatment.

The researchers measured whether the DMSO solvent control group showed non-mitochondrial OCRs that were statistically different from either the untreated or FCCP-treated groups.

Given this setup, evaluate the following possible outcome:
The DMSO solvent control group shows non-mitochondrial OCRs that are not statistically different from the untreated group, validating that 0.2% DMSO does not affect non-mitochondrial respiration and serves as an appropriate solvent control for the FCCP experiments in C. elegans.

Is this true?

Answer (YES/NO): NO